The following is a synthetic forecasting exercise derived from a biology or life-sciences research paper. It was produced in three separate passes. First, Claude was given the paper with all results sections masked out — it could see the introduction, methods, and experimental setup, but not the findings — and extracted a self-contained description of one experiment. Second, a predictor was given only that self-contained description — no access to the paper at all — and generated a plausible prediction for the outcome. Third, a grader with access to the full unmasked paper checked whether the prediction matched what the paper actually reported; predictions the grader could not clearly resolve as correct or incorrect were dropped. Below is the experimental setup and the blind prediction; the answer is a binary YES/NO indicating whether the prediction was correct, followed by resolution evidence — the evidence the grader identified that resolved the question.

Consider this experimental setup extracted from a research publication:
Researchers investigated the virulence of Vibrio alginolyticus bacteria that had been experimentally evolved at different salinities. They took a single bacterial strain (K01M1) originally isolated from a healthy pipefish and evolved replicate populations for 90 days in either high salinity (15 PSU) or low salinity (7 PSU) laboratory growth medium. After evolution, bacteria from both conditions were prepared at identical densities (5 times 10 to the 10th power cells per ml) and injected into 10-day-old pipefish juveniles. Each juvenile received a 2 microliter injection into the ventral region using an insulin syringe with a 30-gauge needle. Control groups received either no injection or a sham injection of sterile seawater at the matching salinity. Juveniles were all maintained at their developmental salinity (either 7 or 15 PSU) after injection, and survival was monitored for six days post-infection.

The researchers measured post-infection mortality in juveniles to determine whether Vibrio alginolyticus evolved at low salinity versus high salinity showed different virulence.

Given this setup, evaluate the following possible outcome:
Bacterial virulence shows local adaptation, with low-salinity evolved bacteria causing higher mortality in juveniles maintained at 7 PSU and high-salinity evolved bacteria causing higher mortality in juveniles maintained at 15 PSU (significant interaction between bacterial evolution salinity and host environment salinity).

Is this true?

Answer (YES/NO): NO